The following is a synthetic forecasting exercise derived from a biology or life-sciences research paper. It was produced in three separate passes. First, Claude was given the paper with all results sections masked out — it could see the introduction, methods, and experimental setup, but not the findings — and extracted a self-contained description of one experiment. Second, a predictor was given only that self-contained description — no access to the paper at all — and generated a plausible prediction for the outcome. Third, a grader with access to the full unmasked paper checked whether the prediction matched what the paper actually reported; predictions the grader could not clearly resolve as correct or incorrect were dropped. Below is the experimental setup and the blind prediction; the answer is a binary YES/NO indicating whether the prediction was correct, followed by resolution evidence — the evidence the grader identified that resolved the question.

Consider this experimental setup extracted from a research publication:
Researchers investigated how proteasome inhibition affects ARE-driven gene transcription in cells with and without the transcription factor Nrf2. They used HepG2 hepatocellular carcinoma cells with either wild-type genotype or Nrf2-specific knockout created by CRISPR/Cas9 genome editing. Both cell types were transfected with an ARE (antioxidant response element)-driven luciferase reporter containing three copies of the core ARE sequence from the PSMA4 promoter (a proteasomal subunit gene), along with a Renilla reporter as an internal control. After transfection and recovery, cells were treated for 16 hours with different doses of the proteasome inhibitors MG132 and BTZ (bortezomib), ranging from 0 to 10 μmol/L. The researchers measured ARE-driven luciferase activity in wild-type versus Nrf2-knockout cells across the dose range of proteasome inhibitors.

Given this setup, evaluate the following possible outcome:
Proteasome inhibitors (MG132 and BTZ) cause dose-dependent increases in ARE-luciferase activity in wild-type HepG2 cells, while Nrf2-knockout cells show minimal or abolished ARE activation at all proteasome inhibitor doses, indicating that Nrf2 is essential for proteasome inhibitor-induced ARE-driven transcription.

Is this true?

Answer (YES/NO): NO